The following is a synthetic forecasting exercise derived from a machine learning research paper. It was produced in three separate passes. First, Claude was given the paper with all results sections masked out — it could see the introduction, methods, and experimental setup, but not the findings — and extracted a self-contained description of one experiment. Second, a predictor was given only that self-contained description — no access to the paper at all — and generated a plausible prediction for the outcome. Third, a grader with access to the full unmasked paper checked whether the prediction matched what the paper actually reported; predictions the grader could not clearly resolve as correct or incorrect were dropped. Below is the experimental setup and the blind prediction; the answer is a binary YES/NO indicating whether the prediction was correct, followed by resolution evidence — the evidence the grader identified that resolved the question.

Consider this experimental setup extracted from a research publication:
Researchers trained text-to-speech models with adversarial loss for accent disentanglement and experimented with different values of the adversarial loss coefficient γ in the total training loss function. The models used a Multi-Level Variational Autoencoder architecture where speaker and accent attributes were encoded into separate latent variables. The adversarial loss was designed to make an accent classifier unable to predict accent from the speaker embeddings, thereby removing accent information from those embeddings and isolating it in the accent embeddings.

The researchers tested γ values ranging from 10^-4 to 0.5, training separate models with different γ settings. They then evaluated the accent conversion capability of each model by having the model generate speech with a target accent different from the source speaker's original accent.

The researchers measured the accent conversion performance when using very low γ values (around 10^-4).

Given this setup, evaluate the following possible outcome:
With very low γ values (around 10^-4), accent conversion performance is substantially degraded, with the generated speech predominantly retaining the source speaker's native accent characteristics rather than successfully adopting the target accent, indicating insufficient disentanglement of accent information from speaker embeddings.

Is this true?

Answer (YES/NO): YES